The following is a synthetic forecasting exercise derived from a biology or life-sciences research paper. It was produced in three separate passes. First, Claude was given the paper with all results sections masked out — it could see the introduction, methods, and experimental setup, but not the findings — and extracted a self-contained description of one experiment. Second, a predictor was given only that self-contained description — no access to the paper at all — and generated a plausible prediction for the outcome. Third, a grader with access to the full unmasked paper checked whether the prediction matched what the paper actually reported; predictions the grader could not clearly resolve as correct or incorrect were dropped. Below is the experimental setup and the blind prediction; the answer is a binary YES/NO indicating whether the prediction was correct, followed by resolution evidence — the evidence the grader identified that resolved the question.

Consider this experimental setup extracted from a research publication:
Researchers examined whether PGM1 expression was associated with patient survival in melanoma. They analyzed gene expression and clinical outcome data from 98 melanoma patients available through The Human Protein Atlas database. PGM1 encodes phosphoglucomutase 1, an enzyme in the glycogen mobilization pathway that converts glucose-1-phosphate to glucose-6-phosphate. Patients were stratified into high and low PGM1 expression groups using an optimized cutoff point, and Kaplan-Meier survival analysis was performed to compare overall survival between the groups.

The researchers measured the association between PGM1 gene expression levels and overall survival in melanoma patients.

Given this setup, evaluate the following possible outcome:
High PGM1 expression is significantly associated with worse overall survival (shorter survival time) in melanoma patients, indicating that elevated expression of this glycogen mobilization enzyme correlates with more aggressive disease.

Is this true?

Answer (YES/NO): NO